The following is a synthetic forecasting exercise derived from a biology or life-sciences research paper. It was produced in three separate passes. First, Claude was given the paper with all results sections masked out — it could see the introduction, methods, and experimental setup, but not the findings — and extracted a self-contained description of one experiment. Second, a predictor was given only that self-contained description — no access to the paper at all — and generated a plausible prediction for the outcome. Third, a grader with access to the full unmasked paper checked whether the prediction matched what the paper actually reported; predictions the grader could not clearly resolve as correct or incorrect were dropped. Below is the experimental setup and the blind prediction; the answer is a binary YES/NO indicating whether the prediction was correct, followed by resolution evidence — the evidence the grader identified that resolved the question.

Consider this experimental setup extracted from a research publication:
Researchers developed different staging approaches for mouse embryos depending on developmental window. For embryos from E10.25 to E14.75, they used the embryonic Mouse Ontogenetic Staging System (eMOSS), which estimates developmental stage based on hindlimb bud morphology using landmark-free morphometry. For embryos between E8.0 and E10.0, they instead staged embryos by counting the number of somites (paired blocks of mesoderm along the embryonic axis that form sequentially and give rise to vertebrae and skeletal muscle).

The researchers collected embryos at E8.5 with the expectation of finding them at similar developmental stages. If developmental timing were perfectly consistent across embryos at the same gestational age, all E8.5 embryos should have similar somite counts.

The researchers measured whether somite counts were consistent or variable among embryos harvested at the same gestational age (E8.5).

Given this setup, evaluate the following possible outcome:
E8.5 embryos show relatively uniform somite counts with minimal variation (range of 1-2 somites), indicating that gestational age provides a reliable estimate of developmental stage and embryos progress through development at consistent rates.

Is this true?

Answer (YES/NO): NO